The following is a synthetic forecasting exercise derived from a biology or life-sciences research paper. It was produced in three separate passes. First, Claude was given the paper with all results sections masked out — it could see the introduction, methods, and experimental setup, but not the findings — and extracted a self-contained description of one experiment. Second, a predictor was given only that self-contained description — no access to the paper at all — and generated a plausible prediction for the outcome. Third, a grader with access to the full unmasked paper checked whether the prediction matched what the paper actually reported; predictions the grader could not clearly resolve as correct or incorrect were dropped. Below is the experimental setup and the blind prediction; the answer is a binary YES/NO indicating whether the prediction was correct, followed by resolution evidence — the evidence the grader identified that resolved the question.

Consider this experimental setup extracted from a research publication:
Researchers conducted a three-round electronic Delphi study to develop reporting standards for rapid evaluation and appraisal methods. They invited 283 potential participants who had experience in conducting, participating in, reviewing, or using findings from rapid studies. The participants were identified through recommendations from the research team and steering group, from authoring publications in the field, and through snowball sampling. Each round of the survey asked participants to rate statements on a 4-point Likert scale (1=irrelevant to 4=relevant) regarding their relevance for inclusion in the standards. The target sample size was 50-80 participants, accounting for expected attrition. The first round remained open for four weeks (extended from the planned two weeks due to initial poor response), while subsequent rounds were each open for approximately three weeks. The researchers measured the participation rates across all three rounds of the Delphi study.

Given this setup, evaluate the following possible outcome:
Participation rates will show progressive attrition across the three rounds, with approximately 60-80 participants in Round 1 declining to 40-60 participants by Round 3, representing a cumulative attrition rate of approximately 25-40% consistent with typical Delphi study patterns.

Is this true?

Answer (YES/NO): NO